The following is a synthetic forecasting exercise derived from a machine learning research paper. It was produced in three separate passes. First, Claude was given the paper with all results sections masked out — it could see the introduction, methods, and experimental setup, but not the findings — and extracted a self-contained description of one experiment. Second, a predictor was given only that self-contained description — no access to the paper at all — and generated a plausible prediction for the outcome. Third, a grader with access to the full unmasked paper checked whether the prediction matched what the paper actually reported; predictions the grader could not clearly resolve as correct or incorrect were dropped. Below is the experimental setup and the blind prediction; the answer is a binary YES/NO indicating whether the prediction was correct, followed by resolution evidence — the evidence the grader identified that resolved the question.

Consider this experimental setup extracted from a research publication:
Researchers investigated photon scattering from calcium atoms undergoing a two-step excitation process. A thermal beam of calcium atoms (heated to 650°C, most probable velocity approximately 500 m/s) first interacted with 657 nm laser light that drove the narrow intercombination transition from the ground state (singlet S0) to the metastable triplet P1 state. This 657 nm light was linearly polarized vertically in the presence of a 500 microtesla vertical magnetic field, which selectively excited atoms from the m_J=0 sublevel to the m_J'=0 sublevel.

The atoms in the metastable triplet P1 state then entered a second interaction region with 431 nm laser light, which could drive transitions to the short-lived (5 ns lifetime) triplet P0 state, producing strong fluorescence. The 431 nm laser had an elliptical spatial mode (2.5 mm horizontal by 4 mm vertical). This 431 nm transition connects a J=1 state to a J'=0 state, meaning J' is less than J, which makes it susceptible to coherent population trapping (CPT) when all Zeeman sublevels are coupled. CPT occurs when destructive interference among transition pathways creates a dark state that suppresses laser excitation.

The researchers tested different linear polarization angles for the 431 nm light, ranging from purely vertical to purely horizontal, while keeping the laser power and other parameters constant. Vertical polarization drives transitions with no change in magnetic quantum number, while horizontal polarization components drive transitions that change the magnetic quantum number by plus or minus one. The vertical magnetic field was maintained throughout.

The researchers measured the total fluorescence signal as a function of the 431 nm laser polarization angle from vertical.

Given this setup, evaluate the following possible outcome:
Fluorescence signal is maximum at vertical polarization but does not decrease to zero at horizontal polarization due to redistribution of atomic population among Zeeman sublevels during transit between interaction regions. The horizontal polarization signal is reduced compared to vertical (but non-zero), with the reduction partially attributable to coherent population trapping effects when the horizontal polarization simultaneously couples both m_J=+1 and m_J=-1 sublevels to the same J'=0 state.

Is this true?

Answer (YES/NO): NO